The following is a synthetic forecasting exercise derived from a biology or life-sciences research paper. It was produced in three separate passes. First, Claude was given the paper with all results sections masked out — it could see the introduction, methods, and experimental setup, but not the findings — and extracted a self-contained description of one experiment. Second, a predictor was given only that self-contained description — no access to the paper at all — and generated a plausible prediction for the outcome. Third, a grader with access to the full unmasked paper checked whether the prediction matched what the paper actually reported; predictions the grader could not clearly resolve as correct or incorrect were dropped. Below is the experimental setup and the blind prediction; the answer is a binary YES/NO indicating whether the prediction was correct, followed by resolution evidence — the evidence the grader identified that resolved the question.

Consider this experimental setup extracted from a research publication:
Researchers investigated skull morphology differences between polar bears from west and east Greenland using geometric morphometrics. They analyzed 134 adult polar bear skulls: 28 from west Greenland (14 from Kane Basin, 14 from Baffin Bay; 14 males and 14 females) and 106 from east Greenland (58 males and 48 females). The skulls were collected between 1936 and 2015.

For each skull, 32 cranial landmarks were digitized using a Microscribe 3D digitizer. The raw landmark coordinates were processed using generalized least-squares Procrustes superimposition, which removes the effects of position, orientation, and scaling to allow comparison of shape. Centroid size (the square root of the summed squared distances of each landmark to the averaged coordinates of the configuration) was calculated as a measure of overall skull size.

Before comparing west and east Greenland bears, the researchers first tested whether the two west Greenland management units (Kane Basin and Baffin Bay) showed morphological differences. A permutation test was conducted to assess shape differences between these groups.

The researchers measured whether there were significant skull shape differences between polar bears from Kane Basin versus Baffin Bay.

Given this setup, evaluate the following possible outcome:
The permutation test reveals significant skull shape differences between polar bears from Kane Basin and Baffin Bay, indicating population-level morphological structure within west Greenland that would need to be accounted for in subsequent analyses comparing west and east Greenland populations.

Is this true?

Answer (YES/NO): NO